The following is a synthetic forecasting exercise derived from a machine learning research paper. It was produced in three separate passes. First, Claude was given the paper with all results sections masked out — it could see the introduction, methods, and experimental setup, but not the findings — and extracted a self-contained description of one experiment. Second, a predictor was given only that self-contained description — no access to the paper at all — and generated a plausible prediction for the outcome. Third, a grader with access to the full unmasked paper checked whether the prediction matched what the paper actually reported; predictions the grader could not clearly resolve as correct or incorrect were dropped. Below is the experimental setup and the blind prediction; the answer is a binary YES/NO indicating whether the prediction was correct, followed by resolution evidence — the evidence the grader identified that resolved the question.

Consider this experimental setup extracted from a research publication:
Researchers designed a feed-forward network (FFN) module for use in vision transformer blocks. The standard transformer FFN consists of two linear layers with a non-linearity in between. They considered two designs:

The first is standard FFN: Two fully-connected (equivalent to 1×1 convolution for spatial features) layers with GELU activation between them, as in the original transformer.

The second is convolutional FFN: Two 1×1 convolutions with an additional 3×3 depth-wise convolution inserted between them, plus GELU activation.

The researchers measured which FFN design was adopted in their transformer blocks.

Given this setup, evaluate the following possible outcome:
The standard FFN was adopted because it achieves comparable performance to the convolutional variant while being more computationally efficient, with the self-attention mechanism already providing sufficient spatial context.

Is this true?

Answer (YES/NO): NO